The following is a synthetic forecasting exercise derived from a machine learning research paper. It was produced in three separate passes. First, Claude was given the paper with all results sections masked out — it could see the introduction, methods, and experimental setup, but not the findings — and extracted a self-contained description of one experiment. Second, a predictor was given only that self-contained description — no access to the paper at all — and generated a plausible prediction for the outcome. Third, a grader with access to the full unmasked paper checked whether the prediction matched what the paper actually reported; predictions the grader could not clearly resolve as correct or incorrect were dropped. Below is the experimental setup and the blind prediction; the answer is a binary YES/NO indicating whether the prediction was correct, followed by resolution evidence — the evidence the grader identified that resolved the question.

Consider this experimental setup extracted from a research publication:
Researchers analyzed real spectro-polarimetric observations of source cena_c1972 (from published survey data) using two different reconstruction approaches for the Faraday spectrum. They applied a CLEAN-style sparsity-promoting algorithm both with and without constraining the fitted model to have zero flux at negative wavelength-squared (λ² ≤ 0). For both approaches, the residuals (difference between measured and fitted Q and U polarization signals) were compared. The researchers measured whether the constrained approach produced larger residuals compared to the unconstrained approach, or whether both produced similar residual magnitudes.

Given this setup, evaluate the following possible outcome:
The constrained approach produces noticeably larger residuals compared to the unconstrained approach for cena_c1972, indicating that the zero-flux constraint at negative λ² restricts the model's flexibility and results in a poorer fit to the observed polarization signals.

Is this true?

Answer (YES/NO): NO